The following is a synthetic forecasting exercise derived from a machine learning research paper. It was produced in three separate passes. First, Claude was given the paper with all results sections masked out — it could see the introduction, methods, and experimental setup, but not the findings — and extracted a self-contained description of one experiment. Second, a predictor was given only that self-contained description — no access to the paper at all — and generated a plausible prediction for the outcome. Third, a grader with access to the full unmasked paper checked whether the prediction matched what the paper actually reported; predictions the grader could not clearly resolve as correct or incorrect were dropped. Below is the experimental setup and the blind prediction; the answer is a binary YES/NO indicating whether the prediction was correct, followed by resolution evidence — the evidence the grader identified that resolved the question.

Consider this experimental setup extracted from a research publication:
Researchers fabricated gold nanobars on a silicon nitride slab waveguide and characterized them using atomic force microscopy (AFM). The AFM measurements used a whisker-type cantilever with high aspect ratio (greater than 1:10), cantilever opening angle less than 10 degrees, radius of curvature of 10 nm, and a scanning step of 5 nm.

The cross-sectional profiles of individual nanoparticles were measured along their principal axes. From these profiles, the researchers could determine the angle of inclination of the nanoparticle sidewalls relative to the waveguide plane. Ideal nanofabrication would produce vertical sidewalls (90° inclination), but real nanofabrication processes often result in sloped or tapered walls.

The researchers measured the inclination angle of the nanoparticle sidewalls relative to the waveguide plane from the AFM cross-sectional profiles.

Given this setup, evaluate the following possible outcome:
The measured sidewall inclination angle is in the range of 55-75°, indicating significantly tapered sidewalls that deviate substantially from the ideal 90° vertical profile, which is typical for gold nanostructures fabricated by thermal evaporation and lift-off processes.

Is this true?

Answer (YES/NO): YES